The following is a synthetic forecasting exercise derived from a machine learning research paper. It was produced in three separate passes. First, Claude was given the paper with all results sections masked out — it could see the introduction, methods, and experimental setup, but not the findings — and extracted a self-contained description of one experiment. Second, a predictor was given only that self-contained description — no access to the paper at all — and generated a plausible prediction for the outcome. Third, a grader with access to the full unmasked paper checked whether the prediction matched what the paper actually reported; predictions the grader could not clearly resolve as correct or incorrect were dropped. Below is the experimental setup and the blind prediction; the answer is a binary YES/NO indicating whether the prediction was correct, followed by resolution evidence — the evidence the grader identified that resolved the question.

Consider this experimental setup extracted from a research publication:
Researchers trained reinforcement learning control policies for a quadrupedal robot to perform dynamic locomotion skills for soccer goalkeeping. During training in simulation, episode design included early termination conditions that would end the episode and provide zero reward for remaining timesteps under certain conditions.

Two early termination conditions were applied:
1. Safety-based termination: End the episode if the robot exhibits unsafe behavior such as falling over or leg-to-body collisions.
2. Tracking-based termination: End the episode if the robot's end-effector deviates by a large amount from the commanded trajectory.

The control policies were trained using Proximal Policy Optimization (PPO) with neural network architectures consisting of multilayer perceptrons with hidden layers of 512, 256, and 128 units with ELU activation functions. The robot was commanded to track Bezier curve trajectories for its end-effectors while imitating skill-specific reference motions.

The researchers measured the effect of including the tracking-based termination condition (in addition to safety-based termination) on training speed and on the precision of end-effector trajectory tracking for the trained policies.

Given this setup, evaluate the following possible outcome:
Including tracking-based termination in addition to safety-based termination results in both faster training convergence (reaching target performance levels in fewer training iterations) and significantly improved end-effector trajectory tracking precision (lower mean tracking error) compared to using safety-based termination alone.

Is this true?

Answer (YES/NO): YES